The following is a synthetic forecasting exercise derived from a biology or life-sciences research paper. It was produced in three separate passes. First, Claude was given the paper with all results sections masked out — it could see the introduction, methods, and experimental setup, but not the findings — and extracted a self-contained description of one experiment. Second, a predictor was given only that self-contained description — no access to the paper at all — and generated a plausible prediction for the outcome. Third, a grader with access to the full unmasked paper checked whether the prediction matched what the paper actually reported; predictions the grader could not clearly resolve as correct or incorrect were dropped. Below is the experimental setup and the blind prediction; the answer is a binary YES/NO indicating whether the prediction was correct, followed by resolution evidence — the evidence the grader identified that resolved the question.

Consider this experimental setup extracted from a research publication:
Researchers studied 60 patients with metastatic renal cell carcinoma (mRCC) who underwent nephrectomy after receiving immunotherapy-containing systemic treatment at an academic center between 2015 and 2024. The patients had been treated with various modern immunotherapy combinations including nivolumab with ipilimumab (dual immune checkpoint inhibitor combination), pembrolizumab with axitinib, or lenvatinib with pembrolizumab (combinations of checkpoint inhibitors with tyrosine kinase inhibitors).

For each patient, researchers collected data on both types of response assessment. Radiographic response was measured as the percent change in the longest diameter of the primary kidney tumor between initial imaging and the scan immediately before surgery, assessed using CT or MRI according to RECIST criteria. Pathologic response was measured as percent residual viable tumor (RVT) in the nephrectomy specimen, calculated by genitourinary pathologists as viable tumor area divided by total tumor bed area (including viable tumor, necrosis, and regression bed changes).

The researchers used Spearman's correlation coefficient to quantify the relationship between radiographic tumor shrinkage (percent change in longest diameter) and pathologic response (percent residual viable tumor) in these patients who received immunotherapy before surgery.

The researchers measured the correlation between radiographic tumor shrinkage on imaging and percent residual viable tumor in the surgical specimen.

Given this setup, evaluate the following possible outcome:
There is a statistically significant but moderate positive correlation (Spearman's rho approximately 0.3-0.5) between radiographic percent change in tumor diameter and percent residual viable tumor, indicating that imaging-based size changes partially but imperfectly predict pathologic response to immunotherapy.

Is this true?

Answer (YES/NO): NO